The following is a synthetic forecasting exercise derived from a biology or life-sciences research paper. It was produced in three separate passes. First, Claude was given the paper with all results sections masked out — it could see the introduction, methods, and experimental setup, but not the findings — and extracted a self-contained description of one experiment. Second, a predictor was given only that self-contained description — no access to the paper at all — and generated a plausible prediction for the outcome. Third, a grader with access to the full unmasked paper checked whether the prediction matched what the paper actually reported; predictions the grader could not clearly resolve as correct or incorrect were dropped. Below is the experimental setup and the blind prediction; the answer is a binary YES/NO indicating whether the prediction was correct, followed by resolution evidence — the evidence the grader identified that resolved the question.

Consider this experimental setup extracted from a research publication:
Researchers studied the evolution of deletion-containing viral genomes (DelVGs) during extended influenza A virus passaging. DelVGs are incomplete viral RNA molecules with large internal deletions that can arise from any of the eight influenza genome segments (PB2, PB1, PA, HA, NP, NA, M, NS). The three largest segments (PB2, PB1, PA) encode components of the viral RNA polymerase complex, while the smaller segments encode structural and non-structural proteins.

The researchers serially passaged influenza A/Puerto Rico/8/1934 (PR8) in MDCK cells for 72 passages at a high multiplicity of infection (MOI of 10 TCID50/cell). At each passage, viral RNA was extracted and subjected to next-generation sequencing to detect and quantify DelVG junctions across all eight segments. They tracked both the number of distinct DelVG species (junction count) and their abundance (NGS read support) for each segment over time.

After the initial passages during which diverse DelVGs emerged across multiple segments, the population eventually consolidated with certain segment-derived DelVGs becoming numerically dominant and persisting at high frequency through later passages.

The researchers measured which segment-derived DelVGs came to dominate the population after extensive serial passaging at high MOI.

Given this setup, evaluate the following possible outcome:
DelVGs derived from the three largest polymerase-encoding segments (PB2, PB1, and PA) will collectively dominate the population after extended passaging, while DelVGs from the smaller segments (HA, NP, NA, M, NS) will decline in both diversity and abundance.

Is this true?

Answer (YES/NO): NO